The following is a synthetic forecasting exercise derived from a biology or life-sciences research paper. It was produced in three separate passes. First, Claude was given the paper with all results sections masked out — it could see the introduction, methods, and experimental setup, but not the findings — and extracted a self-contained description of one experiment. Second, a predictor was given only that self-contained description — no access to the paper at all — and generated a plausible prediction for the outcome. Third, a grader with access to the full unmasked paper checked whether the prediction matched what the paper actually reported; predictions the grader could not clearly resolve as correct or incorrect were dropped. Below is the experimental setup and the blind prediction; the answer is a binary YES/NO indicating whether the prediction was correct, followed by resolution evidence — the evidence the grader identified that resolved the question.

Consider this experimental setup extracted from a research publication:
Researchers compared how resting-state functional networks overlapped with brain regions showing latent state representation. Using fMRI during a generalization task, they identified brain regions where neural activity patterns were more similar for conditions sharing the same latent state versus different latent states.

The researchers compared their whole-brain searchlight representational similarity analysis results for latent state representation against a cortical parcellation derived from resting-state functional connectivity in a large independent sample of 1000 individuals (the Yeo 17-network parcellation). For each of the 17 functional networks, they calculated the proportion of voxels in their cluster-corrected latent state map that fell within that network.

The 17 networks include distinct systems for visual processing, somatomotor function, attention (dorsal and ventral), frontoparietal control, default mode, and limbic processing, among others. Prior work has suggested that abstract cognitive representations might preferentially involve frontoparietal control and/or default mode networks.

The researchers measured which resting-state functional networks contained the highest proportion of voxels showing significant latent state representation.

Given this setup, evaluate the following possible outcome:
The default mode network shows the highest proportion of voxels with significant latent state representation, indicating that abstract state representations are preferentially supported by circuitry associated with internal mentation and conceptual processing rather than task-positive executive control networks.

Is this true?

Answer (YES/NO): NO